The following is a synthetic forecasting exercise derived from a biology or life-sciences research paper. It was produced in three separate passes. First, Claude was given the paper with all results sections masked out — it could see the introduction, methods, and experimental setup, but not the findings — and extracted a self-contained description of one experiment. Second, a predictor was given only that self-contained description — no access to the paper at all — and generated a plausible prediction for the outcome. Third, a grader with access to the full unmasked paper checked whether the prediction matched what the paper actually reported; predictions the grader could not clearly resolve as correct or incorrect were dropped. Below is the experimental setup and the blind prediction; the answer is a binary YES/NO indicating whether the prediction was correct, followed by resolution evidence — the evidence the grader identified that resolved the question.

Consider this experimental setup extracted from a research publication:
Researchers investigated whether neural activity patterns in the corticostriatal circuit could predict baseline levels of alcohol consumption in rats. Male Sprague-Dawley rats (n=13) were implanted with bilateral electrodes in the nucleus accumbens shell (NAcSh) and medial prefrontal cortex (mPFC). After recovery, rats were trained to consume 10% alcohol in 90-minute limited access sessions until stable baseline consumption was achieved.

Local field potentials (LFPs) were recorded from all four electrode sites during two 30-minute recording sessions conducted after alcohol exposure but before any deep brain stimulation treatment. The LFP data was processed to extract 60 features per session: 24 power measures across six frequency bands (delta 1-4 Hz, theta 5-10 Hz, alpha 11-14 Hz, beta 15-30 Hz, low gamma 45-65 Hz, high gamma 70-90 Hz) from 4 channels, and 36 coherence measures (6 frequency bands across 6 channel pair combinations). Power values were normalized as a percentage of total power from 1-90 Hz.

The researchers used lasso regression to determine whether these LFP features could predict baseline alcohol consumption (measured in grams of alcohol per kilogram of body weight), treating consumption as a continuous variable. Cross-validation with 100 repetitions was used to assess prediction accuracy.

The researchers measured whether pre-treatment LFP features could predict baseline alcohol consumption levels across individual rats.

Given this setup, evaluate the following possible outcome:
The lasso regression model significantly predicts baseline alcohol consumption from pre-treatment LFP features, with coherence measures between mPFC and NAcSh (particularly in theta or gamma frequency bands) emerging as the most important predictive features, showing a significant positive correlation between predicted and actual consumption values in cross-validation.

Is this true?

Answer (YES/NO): NO